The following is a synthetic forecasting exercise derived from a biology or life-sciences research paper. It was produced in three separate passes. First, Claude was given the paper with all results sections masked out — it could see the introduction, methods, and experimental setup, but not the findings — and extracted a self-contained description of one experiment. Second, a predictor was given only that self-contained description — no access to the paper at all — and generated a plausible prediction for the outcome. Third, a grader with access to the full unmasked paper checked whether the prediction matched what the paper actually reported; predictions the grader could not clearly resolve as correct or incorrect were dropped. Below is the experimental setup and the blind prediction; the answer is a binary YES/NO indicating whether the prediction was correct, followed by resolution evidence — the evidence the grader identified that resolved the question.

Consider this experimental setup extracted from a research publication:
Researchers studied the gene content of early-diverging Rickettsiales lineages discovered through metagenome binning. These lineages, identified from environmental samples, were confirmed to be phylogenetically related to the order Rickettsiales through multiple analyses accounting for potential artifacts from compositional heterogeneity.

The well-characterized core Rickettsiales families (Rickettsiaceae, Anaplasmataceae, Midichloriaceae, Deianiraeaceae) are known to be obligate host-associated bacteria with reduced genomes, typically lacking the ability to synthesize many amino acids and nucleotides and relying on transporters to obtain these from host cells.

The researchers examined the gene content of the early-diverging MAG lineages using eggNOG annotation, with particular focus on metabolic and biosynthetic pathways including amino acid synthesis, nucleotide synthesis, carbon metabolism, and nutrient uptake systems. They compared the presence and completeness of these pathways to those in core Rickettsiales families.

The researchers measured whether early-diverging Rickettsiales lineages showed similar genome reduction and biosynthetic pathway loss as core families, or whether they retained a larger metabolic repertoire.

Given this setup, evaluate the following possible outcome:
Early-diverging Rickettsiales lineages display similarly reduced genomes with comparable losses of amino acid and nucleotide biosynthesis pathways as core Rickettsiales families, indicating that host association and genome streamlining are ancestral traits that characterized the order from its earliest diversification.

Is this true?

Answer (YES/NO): NO